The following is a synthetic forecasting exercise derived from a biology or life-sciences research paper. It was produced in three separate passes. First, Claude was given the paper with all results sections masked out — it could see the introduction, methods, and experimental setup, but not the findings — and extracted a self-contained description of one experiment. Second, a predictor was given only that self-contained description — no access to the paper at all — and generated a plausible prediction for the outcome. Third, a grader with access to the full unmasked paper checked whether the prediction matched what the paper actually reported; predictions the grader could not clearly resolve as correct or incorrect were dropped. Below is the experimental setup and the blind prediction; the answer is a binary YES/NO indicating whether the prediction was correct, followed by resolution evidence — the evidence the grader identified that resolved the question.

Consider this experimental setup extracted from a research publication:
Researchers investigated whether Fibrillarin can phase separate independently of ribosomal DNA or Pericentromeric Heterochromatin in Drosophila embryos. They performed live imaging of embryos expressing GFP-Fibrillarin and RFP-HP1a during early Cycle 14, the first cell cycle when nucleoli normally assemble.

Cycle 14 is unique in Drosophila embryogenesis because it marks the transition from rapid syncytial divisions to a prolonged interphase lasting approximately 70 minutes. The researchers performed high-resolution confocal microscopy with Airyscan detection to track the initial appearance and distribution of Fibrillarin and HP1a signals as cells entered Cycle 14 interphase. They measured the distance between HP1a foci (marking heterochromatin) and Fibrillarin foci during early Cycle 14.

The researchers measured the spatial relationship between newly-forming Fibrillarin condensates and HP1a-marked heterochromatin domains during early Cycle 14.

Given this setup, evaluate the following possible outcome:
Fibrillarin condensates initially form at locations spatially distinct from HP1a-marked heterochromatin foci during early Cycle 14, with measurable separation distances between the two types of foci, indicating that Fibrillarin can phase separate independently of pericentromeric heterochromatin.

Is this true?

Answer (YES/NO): YES